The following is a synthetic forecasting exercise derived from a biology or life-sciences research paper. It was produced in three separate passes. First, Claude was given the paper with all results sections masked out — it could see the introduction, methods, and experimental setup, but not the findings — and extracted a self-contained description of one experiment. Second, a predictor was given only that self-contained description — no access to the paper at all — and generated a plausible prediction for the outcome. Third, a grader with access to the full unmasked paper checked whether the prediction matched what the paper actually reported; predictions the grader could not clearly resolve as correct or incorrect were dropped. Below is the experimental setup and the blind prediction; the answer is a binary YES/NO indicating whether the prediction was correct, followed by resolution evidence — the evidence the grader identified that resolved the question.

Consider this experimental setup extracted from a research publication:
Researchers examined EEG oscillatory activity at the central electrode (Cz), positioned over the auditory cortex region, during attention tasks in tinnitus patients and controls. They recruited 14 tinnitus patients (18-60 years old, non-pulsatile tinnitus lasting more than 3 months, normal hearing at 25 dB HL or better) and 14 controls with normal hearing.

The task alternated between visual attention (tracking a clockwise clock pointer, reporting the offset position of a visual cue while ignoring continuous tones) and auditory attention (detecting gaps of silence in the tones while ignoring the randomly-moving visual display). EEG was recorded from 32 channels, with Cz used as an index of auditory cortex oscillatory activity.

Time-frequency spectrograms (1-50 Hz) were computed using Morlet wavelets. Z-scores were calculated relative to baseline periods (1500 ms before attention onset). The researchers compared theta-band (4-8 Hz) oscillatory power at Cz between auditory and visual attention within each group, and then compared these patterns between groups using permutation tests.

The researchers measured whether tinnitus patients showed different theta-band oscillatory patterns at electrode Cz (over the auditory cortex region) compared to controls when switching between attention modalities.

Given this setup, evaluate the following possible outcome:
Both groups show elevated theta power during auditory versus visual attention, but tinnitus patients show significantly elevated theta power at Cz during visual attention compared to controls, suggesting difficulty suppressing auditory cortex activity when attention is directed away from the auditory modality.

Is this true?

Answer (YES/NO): NO